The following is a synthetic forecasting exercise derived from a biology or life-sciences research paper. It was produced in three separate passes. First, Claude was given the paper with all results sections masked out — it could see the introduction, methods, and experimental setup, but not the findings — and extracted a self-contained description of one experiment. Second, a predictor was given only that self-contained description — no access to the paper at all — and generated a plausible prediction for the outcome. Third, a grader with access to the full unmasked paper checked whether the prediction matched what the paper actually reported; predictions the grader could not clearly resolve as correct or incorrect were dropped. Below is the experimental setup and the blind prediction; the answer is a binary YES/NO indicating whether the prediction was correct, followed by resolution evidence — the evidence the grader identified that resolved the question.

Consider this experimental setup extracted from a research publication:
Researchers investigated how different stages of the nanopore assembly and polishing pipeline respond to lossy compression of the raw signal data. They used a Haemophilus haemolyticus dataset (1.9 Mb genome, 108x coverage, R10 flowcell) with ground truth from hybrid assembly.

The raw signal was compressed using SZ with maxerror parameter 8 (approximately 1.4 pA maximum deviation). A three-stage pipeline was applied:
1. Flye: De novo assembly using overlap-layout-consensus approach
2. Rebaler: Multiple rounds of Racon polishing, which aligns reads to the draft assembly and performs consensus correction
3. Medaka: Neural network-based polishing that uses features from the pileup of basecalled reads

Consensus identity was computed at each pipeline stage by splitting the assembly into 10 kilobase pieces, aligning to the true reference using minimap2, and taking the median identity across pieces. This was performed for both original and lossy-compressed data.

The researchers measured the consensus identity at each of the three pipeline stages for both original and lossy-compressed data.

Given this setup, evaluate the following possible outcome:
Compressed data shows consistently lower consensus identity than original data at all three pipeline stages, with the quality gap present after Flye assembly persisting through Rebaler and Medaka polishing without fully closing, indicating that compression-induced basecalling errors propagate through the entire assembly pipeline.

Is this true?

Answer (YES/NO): NO